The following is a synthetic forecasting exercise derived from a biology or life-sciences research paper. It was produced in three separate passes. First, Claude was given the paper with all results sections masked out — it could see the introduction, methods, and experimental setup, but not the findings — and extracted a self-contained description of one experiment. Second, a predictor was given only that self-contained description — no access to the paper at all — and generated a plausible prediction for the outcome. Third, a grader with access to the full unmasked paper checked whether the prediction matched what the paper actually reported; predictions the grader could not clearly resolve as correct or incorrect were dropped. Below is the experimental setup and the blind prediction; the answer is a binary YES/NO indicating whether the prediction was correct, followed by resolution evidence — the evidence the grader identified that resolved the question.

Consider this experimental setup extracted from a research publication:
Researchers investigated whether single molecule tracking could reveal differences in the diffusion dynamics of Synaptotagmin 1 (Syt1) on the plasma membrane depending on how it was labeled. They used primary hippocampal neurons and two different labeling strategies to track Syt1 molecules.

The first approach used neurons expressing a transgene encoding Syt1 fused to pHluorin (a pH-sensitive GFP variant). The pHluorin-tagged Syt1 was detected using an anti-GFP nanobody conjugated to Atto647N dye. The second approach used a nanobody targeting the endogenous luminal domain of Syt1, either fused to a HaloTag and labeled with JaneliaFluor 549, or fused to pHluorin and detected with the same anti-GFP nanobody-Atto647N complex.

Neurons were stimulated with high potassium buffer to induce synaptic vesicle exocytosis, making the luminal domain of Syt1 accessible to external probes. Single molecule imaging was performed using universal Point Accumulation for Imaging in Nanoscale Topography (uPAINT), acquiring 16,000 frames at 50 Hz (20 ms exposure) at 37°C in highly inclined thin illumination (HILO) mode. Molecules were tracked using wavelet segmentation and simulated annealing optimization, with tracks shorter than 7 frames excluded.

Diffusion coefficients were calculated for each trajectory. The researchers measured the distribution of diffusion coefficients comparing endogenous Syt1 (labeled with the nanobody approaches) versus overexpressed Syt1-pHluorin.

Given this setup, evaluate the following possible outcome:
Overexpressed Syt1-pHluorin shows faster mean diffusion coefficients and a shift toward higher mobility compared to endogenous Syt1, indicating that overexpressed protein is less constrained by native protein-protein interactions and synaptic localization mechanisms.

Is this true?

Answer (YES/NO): NO